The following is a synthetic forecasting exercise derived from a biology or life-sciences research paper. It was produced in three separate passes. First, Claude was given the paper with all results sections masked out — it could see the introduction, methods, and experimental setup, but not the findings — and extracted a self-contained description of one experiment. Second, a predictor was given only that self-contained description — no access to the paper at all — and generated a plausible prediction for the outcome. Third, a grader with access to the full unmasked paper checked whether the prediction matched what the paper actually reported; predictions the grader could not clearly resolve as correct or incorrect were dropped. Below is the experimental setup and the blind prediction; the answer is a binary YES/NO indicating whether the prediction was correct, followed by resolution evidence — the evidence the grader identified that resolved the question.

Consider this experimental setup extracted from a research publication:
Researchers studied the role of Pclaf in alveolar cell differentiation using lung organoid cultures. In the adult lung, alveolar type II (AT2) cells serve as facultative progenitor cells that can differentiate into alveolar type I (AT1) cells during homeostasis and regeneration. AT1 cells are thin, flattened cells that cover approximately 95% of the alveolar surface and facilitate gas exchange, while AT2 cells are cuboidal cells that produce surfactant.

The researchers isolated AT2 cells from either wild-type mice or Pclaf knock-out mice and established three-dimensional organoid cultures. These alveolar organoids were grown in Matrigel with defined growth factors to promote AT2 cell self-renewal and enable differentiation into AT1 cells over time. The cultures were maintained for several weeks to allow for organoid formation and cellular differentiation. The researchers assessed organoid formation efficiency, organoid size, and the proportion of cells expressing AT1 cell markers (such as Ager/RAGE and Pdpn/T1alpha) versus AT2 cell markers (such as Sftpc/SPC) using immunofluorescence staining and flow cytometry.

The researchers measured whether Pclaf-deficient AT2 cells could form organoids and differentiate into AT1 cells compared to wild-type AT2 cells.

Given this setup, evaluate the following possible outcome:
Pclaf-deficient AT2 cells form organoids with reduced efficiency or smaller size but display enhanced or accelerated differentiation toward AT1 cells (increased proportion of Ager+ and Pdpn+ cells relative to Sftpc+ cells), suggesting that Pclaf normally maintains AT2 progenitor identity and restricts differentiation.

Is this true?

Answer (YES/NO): NO